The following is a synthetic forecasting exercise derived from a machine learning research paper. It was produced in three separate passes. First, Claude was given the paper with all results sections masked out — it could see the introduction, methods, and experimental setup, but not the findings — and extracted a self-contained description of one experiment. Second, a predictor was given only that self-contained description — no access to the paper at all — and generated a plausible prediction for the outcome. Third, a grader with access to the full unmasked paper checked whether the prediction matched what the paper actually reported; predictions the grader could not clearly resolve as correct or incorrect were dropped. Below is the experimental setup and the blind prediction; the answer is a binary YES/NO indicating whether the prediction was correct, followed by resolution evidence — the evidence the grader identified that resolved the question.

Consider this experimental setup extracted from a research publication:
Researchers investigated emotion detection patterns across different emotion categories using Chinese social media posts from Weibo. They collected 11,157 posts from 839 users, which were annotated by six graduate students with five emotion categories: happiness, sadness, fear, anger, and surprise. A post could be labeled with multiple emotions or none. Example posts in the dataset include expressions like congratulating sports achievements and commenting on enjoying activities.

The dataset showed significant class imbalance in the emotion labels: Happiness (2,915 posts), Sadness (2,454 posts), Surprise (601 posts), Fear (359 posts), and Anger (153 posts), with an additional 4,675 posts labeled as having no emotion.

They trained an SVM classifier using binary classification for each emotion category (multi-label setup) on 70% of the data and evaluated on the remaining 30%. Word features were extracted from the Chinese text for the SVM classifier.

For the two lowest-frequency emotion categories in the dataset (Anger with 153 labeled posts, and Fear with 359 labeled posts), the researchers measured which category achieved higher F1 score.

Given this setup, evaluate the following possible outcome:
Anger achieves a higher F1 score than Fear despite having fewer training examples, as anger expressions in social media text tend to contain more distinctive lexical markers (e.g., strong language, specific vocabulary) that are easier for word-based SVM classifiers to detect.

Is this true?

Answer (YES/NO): YES